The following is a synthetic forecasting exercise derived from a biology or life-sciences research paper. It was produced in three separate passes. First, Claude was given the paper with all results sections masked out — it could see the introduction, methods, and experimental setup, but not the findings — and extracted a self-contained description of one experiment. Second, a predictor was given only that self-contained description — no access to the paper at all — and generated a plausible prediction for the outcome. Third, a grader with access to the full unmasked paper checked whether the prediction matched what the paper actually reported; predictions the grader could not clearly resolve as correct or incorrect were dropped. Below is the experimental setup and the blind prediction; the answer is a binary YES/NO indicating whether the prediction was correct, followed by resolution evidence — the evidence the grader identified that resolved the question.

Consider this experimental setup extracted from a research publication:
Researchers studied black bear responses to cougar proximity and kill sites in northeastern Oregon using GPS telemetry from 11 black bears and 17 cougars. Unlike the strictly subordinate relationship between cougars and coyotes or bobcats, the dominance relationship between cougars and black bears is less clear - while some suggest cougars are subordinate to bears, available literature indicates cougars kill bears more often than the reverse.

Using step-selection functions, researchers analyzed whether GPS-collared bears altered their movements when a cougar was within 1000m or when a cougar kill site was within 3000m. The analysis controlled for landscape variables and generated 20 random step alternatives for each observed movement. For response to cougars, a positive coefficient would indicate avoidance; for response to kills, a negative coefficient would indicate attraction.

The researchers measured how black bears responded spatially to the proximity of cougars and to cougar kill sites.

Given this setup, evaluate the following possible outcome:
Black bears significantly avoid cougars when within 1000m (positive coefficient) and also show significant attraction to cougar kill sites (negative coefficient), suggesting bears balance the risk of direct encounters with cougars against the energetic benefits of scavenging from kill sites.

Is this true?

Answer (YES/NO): NO